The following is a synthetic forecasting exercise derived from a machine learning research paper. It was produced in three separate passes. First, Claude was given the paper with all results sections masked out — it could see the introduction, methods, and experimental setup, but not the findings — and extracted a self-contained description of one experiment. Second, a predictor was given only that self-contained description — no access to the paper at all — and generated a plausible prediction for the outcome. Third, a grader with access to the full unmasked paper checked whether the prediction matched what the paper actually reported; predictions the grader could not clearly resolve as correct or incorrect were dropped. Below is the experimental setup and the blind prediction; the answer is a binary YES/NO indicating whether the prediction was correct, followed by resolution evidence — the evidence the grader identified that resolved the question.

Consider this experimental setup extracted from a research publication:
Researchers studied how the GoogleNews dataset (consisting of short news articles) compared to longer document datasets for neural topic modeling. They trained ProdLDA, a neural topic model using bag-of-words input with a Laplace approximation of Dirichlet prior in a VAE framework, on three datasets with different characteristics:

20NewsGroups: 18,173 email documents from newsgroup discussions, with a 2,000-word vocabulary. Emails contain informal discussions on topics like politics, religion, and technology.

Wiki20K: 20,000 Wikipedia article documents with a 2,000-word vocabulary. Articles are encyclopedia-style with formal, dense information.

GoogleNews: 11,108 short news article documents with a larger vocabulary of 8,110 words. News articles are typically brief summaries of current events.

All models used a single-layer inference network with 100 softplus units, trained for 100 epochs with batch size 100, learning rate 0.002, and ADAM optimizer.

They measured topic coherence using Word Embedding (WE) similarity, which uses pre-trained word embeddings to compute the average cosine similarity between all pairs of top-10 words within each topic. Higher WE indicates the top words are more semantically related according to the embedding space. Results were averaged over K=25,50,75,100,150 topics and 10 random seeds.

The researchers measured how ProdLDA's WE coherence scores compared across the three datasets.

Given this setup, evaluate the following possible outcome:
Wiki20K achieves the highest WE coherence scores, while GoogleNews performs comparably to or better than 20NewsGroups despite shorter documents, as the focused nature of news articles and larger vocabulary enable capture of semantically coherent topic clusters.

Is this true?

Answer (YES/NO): NO